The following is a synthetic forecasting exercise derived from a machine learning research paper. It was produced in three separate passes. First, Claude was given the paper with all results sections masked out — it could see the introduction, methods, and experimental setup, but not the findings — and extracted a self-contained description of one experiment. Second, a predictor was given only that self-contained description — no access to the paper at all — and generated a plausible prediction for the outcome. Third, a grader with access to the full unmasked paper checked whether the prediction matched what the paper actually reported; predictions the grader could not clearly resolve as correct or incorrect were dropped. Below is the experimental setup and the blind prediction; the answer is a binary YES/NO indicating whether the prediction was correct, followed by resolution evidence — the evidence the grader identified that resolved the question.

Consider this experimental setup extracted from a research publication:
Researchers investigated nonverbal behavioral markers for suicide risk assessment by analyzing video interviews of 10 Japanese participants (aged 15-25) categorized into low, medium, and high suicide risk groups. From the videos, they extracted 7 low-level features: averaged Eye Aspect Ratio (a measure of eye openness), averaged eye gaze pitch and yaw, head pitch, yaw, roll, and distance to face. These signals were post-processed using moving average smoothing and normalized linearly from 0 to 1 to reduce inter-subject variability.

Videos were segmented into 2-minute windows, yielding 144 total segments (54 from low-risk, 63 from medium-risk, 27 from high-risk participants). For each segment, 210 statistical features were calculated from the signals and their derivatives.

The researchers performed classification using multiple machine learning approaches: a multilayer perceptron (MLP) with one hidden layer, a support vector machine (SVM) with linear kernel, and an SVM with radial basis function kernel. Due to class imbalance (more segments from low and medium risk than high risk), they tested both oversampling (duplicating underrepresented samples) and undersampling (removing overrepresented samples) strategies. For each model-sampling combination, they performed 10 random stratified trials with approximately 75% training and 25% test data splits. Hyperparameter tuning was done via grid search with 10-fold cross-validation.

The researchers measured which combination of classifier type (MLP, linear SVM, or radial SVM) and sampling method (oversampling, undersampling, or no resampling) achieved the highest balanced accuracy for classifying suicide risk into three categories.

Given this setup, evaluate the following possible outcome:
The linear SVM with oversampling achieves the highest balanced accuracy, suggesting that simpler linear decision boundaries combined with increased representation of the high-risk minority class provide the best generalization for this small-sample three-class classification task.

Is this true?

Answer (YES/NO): NO